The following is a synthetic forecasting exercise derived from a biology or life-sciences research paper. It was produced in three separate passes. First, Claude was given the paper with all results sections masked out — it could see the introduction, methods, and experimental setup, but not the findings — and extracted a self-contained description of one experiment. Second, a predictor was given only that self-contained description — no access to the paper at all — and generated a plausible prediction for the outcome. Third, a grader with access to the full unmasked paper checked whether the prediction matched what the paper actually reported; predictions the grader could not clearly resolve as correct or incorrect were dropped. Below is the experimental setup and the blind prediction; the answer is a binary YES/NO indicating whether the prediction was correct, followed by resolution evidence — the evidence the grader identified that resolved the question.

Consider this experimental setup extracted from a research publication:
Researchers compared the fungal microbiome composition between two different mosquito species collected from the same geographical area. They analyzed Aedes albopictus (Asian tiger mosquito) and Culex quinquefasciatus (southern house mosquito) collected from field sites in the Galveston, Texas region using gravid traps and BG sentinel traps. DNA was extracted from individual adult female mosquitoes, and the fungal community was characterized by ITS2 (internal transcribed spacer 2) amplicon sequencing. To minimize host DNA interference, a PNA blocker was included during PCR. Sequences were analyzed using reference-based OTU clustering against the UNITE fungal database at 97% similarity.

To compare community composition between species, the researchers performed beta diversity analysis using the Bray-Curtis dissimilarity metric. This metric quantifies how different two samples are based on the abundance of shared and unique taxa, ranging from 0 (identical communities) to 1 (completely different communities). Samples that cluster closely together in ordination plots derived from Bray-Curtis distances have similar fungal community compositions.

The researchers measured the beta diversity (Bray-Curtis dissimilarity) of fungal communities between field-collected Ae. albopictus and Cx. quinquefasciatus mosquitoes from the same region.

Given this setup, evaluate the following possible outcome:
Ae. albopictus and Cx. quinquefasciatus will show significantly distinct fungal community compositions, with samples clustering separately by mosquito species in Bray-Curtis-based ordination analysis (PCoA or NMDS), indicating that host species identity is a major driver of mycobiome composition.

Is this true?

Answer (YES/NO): YES